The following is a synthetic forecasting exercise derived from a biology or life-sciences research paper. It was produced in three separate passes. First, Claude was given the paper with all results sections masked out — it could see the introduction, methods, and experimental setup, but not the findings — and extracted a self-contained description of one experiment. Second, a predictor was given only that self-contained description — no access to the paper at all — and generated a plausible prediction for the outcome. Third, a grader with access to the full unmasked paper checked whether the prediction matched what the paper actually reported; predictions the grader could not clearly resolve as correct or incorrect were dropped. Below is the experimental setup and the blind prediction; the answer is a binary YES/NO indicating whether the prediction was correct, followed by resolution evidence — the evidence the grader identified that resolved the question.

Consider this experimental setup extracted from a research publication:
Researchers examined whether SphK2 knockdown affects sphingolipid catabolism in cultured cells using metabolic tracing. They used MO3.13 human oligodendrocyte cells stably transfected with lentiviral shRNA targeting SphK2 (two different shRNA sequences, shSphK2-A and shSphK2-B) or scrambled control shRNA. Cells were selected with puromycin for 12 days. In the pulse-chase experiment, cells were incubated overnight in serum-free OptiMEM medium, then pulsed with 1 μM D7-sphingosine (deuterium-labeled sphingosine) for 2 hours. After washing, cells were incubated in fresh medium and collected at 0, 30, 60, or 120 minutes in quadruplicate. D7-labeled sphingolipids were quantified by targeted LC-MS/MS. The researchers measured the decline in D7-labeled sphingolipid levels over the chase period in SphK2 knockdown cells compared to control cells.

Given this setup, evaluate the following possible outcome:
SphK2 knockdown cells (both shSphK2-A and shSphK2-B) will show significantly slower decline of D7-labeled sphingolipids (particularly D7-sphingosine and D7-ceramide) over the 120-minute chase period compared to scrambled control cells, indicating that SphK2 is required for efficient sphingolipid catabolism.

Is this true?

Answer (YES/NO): NO